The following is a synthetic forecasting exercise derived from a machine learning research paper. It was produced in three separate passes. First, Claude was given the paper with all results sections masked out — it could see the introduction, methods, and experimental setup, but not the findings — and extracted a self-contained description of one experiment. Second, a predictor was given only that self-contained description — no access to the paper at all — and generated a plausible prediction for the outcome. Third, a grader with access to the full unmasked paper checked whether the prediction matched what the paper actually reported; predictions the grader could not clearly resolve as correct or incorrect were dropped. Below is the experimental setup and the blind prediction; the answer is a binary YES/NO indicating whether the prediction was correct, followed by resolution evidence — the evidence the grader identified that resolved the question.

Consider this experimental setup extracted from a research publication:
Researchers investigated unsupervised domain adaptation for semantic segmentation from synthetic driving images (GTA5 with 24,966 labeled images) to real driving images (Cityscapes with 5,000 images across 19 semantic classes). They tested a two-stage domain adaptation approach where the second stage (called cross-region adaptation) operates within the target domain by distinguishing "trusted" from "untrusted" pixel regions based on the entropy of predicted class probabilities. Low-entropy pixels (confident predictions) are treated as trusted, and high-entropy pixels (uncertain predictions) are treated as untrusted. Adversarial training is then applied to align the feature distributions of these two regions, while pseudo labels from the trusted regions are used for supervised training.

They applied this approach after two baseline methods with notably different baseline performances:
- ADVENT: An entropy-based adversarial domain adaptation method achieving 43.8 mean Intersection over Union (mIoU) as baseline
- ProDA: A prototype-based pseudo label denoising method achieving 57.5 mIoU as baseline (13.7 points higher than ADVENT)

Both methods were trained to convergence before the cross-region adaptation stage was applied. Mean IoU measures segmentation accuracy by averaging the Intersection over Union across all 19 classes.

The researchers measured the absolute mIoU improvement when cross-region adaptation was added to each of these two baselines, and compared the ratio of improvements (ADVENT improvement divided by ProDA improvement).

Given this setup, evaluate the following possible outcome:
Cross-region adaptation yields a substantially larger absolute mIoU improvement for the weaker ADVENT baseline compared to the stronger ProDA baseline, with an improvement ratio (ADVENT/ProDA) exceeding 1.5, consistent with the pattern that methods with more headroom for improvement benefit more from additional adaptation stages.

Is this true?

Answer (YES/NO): YES